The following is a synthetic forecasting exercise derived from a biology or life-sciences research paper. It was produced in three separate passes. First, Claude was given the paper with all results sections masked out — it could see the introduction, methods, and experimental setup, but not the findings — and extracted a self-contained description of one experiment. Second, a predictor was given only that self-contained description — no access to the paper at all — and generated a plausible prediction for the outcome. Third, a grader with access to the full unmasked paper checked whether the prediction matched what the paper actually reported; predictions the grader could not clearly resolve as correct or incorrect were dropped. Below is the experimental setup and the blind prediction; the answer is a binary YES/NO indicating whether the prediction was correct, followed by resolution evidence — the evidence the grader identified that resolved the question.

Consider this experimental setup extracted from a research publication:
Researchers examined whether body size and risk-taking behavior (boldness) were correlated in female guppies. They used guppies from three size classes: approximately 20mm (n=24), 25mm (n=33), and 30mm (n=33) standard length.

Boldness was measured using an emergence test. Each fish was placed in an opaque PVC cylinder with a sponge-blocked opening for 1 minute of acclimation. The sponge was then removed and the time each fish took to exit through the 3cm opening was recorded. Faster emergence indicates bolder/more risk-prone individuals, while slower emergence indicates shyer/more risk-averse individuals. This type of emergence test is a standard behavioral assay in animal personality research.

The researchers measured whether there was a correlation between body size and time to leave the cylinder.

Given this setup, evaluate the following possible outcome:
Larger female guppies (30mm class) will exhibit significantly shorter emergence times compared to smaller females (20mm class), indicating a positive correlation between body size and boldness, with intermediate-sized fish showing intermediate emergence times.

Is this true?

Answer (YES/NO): NO